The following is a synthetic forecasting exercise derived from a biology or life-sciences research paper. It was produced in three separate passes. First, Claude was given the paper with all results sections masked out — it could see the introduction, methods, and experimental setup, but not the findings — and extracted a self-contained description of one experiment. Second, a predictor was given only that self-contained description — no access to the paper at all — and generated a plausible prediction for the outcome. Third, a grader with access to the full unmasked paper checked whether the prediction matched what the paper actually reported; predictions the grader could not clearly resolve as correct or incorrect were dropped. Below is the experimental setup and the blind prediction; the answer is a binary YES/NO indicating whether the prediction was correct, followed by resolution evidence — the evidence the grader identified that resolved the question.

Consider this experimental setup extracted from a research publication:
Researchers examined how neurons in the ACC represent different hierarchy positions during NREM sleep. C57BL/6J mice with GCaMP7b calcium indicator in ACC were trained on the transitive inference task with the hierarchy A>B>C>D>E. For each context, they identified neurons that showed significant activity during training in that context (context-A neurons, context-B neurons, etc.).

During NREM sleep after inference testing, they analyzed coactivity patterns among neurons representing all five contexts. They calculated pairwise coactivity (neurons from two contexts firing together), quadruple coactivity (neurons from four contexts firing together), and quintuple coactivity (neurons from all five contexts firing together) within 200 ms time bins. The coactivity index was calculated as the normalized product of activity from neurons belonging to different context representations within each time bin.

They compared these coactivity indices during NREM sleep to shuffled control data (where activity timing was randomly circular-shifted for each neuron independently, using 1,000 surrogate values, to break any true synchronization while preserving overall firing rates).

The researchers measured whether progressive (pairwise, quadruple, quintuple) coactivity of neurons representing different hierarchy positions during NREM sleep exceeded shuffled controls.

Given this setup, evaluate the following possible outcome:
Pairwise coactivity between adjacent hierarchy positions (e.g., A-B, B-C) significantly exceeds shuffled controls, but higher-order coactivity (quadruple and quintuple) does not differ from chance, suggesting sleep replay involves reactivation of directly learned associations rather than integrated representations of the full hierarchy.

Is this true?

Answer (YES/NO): NO